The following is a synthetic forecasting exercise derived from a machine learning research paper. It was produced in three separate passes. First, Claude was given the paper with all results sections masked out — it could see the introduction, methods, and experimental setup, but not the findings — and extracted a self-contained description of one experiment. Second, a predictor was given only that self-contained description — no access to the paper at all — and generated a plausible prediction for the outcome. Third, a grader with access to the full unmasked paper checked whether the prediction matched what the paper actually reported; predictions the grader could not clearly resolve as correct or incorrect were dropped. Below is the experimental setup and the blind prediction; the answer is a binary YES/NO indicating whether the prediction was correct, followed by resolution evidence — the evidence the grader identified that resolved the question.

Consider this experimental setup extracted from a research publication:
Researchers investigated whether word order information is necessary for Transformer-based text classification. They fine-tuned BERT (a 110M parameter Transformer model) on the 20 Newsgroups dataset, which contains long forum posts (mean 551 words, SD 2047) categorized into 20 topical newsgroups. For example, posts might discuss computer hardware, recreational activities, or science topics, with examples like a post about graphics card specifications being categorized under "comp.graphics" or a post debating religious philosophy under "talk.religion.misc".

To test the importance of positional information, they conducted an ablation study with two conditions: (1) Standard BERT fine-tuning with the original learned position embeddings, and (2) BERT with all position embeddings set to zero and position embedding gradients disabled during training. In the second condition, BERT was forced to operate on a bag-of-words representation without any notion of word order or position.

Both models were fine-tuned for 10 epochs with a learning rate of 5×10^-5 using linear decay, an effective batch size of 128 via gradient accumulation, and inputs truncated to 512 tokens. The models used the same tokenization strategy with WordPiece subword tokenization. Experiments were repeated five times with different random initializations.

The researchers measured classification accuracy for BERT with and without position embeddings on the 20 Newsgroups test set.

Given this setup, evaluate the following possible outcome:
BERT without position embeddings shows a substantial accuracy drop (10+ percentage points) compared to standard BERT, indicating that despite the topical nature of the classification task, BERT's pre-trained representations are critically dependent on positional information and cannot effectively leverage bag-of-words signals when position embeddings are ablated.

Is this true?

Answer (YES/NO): NO